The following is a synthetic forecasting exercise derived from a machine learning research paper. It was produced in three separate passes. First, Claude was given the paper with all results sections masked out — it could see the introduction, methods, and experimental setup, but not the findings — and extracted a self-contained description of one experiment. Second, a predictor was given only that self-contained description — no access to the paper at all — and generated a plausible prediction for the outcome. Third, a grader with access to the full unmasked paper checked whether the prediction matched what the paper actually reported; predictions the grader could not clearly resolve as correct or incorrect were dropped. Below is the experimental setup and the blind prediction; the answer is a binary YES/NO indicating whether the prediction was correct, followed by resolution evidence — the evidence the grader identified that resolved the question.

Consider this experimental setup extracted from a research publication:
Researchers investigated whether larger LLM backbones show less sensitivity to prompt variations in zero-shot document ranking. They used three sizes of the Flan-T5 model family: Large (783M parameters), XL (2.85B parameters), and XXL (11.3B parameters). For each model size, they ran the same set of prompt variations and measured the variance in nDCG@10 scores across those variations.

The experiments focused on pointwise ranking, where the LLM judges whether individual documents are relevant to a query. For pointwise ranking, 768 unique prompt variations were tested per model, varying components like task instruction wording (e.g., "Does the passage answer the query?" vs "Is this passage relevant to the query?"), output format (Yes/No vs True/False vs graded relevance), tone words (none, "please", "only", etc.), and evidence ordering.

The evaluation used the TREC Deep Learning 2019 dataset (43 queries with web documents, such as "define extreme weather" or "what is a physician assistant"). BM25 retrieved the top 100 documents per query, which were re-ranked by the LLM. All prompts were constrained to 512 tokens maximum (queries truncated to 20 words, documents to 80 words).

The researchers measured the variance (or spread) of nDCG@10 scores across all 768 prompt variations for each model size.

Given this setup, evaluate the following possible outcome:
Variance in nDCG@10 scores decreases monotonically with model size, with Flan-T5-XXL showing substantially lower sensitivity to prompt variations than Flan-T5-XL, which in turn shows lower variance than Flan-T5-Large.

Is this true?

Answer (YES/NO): NO